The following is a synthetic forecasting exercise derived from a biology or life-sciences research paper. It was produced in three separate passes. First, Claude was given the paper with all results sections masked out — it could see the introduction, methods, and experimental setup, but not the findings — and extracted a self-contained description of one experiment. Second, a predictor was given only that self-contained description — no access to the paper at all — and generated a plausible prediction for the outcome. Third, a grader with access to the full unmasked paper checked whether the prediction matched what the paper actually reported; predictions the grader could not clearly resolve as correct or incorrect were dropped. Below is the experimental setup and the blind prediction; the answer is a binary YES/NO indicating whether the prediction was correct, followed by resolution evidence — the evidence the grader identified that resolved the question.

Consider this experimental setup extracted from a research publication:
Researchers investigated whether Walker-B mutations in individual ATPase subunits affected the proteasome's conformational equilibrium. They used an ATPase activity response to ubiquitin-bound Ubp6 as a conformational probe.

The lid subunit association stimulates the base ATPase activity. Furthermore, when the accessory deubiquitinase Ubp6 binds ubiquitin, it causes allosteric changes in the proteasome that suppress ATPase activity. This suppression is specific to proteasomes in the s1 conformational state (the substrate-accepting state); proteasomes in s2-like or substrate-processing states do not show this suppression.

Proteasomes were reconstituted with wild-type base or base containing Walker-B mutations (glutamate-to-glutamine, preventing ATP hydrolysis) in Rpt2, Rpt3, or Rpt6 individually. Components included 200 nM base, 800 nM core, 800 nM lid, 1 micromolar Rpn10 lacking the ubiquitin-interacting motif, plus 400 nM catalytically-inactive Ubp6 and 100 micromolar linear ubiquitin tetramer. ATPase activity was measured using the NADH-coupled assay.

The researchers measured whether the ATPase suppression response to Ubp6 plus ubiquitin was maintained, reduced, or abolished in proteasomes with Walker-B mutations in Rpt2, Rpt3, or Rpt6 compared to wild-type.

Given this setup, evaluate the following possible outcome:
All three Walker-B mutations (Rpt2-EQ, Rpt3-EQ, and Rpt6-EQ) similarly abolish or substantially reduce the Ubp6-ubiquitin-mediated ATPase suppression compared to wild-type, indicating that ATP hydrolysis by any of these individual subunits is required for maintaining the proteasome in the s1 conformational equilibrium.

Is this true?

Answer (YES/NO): NO